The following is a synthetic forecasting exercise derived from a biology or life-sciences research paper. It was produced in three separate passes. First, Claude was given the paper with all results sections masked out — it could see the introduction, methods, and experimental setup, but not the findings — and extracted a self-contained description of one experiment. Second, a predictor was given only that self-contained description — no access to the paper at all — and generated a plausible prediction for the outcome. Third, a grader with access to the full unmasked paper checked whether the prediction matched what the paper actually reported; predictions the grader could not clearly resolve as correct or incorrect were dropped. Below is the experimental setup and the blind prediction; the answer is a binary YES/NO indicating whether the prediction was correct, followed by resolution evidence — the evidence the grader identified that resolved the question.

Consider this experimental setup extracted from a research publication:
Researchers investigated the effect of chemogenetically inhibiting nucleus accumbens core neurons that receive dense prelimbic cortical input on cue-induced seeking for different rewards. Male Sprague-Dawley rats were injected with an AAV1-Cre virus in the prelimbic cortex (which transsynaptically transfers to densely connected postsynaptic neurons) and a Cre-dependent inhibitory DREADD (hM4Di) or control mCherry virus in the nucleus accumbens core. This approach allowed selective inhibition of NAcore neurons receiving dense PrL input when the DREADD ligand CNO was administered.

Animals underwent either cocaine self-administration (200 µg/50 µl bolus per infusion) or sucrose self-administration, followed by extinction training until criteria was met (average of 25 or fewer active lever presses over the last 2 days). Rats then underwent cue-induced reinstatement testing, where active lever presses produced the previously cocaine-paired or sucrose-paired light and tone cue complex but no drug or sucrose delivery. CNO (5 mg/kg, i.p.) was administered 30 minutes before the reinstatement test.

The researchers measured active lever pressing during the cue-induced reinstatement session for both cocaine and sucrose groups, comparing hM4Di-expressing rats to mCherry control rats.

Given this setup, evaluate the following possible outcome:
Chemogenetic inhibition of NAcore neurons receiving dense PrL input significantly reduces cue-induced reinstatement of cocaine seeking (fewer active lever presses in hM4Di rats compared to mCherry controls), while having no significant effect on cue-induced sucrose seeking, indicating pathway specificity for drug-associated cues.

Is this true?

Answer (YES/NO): YES